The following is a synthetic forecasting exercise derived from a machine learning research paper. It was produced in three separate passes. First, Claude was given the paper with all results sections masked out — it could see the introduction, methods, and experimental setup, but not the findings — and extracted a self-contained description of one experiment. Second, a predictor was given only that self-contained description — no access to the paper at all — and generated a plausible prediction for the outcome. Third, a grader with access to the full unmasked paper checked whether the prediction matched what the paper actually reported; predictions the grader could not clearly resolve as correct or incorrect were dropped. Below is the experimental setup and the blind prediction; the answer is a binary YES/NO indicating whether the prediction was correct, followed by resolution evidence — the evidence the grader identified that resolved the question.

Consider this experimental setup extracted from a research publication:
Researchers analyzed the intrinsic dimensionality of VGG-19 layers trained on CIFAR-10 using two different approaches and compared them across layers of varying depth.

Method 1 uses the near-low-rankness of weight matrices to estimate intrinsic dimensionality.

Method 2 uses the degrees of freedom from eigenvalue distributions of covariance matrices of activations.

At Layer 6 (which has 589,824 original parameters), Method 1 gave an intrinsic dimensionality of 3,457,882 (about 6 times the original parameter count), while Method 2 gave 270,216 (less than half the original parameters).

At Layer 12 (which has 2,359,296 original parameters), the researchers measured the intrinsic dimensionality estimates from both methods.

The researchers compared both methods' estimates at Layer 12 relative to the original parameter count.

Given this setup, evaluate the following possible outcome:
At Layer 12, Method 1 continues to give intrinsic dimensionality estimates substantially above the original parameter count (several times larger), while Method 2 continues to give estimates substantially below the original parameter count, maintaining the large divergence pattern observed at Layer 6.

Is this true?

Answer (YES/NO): NO